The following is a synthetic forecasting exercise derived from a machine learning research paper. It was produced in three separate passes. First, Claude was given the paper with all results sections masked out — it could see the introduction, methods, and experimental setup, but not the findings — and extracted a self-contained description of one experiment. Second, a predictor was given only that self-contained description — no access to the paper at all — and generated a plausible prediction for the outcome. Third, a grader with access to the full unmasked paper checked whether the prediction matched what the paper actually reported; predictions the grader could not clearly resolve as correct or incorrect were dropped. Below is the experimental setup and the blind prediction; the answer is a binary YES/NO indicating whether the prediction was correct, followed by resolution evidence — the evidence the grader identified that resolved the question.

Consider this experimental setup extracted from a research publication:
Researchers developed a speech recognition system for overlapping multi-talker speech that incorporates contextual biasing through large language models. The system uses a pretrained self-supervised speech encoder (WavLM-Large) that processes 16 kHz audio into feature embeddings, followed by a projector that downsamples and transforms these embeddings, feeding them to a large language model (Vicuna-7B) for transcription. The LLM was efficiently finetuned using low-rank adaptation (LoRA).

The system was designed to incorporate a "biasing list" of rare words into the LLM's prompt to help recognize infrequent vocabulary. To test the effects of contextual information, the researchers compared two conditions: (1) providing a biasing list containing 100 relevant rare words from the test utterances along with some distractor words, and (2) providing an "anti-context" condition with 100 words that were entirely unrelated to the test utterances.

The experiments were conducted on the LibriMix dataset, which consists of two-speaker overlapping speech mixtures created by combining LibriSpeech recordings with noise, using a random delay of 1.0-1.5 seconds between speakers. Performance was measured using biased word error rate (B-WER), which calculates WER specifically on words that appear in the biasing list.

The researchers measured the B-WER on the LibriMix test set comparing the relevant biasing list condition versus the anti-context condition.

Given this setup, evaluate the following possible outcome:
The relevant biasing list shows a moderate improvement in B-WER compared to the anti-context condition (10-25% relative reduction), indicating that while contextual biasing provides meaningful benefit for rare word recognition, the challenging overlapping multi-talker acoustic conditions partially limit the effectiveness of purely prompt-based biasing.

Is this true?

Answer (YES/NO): NO